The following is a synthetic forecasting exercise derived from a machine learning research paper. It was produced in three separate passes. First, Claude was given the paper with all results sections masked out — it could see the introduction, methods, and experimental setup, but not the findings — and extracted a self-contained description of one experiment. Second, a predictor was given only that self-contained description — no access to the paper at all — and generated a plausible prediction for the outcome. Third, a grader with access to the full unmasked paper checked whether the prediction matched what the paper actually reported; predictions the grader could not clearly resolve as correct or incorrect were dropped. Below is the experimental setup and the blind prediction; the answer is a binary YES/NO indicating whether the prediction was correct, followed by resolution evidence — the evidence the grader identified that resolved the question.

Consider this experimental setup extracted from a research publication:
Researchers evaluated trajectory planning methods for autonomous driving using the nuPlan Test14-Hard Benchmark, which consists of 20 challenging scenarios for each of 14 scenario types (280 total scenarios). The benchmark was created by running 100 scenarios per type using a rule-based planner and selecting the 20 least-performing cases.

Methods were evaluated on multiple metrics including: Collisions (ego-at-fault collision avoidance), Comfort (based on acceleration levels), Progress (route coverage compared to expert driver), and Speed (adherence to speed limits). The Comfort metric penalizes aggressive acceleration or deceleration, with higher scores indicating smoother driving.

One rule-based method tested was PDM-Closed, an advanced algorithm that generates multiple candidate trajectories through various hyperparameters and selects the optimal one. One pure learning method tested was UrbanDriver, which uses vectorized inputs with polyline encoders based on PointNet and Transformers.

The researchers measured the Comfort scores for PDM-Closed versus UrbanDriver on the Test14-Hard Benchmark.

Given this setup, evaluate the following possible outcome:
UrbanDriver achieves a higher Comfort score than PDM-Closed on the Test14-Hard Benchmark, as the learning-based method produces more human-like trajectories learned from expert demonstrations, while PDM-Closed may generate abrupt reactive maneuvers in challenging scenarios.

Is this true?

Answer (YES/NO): YES